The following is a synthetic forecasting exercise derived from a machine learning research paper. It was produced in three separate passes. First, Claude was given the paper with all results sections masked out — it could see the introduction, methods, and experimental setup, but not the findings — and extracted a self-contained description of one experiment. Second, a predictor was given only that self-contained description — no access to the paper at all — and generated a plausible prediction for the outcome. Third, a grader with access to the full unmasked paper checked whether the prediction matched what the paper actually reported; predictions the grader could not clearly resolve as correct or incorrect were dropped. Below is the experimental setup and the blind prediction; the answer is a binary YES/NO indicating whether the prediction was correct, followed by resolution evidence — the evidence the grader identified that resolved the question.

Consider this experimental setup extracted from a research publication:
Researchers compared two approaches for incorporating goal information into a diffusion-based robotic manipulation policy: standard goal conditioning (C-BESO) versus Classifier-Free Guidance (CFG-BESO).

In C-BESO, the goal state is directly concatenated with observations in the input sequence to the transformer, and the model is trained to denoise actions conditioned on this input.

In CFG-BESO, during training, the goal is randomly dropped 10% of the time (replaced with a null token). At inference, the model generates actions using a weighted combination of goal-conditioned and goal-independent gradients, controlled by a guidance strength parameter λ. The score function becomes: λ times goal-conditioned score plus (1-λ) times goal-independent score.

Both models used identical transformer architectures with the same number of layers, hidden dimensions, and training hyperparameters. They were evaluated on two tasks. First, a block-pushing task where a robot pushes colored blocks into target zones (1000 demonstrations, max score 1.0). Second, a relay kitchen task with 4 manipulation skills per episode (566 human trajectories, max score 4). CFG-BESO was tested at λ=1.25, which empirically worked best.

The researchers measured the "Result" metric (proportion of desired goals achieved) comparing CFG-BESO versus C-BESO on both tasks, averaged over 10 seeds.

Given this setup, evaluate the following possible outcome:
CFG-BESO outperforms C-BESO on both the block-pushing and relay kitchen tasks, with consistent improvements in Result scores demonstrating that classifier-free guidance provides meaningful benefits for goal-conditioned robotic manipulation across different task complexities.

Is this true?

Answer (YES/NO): NO